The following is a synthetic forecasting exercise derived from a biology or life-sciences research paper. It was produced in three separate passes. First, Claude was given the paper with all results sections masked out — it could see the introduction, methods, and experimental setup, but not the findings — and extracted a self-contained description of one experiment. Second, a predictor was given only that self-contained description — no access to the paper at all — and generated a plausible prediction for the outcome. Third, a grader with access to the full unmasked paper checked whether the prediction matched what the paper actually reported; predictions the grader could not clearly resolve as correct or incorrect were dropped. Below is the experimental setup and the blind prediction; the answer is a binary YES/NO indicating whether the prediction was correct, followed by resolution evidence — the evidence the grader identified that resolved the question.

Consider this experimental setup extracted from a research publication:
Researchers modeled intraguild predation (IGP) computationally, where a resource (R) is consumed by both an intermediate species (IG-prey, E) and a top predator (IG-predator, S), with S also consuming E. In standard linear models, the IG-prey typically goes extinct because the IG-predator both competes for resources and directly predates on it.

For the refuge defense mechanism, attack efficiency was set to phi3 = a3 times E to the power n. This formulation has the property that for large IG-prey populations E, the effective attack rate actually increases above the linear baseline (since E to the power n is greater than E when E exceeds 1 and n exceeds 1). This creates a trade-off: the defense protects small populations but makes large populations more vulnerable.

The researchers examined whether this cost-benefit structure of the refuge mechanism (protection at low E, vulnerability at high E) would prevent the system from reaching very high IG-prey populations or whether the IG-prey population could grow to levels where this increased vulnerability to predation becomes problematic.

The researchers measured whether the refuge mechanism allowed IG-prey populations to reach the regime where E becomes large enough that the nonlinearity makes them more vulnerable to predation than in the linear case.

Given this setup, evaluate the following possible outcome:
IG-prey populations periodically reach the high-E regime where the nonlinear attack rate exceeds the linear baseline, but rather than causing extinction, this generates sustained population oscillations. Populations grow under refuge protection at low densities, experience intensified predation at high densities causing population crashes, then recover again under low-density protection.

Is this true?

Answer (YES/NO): NO